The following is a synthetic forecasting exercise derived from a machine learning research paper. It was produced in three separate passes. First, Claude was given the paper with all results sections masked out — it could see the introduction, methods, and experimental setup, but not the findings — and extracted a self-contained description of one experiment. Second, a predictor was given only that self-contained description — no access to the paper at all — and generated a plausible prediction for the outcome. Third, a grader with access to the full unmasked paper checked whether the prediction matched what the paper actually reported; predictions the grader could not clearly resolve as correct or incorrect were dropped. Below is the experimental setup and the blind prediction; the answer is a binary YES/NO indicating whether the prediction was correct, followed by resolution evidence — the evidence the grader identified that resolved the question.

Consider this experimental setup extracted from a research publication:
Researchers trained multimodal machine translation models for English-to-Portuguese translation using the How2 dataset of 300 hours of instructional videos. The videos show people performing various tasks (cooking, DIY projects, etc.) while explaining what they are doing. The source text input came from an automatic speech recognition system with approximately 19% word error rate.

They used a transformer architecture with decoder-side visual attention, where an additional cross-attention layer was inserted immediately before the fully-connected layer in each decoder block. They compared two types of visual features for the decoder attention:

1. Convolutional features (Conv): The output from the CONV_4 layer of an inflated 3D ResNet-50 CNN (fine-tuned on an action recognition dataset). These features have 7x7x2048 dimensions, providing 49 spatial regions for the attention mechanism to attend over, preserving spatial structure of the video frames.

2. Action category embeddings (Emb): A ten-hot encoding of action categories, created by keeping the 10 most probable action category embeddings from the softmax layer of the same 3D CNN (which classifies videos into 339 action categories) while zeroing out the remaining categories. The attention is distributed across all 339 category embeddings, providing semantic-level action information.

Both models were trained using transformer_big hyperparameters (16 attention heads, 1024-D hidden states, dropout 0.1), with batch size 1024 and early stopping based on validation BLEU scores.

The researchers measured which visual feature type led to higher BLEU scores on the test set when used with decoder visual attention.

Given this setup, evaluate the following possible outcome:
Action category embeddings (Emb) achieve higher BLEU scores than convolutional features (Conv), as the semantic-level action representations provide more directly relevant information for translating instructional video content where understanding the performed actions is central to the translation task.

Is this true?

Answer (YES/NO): NO